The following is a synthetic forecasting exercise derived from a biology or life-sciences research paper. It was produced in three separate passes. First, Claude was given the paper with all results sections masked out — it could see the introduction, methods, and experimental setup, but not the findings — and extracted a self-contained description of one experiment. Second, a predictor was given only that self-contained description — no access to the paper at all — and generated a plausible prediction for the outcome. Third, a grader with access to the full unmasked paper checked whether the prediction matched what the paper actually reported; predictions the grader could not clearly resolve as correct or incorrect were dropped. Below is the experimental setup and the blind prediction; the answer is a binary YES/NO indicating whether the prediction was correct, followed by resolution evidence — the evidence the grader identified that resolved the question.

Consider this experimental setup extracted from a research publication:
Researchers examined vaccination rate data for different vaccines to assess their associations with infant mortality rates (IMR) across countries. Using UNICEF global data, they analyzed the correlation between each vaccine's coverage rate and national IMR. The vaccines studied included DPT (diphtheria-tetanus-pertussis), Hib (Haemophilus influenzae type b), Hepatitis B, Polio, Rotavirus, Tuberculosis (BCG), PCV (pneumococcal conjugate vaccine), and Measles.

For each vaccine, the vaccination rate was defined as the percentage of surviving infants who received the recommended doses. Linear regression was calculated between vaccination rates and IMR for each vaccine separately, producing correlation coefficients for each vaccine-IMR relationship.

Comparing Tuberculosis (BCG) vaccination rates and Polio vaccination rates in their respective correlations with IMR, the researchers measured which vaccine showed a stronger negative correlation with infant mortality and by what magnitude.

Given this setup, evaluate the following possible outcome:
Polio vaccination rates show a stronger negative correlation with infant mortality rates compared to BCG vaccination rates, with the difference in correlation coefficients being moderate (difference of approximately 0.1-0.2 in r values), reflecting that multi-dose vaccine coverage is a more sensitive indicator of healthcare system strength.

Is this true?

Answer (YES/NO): NO